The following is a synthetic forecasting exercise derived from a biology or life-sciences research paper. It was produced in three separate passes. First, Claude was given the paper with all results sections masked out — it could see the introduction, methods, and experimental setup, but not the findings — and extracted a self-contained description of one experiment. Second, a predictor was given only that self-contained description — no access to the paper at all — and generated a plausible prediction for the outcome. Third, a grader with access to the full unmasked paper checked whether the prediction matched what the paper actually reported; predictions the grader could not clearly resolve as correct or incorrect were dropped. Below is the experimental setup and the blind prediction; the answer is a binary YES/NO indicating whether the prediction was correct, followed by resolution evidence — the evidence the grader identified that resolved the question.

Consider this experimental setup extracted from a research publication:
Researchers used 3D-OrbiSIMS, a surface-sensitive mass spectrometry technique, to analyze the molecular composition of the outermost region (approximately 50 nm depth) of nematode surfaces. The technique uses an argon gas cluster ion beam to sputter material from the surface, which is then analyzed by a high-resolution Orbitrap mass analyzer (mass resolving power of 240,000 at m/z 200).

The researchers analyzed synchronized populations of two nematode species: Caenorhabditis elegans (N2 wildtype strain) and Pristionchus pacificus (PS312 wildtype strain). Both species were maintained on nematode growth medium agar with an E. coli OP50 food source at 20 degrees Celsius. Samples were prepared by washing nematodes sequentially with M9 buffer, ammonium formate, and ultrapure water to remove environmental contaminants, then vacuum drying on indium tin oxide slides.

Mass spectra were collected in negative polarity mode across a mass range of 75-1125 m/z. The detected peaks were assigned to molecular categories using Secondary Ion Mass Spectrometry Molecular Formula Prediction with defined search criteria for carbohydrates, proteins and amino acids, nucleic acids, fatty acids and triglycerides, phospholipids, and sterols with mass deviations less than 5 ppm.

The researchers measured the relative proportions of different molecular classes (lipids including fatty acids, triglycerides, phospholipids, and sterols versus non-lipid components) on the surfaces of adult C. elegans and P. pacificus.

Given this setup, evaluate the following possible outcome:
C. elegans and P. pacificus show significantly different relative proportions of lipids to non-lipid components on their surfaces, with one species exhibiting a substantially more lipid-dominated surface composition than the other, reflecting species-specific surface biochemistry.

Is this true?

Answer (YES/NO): NO